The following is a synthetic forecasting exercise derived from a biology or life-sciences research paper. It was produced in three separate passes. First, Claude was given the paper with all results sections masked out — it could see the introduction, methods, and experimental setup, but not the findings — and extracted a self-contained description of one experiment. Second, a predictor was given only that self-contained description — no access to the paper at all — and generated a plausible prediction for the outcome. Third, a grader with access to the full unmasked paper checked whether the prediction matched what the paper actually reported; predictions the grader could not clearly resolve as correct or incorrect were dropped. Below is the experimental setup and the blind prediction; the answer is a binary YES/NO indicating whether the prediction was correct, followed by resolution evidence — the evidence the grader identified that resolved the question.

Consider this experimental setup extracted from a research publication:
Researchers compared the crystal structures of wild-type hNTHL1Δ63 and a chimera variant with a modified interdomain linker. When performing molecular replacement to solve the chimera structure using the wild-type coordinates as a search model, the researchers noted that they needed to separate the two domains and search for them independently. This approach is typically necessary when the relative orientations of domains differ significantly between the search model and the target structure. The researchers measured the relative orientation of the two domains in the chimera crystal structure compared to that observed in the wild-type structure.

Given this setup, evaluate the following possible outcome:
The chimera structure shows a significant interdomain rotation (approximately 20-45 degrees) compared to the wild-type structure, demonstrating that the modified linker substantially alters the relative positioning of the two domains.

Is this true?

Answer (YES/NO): NO